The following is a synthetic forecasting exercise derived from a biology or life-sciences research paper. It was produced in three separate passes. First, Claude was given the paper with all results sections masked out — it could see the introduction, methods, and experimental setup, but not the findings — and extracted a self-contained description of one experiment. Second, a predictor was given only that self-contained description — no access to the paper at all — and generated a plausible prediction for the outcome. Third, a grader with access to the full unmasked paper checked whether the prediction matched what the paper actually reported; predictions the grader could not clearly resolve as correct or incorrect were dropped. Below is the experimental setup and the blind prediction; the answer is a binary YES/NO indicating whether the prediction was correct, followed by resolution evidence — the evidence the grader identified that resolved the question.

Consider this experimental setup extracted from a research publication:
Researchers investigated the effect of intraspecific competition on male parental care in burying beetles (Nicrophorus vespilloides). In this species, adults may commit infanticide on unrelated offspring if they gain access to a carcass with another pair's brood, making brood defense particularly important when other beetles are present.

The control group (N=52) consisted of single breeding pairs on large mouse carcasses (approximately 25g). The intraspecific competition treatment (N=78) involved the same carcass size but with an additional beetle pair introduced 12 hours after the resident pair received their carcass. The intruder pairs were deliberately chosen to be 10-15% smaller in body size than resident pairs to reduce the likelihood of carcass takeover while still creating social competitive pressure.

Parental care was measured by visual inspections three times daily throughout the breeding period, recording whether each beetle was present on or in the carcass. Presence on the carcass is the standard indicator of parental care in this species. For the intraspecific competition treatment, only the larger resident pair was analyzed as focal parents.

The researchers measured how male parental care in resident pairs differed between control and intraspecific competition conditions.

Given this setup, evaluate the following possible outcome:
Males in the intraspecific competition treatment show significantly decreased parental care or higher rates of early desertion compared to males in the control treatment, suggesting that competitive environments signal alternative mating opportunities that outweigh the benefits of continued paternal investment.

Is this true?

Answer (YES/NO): NO